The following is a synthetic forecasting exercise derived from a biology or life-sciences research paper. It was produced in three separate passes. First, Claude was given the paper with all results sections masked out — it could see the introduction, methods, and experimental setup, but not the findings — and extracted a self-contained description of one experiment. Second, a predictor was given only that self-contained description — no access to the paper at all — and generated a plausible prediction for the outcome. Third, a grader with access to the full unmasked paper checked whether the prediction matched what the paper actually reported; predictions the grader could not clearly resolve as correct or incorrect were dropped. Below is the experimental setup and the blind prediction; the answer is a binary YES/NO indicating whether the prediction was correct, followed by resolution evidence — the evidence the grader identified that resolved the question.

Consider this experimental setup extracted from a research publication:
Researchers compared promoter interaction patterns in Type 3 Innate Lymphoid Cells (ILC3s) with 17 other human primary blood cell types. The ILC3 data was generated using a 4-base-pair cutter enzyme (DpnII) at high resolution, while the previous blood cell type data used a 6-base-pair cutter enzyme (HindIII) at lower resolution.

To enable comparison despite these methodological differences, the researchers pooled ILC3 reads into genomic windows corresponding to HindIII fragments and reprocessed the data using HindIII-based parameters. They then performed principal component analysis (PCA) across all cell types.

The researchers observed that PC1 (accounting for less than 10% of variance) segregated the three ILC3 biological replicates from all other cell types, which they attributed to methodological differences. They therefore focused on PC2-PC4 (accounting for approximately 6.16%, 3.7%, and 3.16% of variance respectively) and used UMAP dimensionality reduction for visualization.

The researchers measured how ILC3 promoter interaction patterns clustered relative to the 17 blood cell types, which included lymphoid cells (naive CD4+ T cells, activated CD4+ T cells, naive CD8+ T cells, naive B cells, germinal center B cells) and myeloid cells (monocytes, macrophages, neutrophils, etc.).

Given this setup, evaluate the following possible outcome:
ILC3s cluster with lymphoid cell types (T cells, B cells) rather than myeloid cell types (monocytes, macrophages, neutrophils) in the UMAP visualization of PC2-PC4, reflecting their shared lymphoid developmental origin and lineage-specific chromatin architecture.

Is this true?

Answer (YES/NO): YES